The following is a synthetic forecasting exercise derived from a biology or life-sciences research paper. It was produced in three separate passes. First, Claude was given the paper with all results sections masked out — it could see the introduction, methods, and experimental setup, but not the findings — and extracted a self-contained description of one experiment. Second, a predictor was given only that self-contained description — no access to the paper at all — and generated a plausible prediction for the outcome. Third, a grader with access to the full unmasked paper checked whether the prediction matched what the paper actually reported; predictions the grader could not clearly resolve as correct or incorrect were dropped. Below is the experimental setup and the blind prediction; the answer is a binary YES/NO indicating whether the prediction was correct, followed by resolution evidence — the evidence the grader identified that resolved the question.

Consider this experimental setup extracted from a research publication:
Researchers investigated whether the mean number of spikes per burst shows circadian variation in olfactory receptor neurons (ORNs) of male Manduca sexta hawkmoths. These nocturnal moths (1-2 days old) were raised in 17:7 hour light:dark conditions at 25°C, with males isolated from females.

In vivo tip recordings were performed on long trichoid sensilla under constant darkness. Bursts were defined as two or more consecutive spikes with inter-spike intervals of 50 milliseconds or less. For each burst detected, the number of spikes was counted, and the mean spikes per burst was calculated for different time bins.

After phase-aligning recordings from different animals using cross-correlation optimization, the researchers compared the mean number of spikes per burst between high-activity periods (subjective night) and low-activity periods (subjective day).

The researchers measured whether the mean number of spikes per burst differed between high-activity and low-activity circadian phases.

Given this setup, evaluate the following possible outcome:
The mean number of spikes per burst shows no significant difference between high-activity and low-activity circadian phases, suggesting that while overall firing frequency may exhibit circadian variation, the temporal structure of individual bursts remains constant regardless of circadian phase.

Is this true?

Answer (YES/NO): YES